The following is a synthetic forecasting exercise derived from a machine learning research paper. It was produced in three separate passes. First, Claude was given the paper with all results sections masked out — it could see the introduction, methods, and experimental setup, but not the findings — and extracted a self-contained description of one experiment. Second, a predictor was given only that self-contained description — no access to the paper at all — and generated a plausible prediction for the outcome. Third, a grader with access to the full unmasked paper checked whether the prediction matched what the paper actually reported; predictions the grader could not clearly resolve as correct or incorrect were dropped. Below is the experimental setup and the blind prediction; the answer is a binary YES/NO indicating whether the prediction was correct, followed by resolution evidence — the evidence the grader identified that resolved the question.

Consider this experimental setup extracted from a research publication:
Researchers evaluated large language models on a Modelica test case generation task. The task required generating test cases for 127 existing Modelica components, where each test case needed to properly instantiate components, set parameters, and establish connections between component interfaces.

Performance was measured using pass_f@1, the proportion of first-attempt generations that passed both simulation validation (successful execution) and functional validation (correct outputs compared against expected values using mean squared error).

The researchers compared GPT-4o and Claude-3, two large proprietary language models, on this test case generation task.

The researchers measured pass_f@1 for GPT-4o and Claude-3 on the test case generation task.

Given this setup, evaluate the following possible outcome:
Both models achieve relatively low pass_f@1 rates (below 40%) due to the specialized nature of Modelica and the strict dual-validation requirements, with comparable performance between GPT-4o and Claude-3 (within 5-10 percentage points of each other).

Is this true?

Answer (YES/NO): NO